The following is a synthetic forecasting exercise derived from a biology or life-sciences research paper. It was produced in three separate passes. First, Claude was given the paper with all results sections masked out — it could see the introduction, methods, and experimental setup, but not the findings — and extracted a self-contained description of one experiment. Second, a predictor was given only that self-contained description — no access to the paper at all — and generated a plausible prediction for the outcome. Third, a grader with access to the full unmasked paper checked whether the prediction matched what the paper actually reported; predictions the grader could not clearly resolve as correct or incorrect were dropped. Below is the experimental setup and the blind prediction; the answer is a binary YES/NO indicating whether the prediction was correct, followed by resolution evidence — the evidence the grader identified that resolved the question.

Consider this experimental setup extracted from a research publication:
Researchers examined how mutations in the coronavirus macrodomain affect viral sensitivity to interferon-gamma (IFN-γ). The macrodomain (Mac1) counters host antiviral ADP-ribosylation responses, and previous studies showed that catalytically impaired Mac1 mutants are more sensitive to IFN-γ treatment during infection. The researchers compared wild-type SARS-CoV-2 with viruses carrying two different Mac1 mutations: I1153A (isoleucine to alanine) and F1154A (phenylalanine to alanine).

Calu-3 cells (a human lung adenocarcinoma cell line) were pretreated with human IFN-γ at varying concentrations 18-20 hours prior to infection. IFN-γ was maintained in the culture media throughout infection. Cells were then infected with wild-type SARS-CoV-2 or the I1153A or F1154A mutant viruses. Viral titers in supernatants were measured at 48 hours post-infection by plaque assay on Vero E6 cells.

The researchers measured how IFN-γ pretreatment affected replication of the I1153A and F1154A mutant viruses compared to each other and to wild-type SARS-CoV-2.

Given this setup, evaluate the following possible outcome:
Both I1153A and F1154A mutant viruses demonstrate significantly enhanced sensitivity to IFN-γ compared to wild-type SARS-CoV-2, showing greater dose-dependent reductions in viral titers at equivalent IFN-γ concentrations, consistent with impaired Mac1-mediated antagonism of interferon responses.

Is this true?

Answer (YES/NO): YES